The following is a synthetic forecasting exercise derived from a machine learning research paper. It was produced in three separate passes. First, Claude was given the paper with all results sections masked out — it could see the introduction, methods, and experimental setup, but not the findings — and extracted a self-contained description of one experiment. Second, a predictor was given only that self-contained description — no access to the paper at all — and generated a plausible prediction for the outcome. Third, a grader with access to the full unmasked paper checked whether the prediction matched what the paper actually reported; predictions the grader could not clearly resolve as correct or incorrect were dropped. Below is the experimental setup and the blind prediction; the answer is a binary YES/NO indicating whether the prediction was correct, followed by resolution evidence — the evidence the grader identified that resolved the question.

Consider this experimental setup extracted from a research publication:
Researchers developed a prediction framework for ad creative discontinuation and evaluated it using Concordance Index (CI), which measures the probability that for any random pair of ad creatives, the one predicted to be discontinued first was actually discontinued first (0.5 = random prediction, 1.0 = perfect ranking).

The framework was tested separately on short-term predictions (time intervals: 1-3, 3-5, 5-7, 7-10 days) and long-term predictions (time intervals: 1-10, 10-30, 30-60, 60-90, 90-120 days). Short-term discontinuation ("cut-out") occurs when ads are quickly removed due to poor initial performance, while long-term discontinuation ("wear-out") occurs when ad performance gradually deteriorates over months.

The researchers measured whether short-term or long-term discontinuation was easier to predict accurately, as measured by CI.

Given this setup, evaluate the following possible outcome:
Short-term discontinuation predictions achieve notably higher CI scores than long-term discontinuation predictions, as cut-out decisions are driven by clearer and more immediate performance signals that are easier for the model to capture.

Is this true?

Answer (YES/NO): NO